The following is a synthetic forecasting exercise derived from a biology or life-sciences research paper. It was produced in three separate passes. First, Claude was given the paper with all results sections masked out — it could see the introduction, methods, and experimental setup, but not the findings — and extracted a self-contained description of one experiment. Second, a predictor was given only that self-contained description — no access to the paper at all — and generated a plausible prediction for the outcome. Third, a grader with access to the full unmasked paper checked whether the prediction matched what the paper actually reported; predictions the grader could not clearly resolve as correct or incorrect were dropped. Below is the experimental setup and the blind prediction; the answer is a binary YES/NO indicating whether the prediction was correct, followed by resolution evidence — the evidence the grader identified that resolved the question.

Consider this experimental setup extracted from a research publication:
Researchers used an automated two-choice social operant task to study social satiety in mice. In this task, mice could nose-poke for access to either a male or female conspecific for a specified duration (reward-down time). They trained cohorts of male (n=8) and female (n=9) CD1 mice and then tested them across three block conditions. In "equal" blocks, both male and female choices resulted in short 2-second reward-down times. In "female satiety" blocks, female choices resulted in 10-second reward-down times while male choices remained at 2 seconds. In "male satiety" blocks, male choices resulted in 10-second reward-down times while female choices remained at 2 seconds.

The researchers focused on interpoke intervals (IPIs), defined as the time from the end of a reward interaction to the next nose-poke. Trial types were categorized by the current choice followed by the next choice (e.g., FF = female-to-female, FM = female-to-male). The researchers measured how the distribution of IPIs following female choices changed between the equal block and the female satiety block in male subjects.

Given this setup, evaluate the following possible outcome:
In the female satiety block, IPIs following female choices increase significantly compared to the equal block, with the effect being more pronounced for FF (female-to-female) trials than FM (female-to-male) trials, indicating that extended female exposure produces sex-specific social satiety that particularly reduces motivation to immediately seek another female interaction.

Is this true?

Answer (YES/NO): YES